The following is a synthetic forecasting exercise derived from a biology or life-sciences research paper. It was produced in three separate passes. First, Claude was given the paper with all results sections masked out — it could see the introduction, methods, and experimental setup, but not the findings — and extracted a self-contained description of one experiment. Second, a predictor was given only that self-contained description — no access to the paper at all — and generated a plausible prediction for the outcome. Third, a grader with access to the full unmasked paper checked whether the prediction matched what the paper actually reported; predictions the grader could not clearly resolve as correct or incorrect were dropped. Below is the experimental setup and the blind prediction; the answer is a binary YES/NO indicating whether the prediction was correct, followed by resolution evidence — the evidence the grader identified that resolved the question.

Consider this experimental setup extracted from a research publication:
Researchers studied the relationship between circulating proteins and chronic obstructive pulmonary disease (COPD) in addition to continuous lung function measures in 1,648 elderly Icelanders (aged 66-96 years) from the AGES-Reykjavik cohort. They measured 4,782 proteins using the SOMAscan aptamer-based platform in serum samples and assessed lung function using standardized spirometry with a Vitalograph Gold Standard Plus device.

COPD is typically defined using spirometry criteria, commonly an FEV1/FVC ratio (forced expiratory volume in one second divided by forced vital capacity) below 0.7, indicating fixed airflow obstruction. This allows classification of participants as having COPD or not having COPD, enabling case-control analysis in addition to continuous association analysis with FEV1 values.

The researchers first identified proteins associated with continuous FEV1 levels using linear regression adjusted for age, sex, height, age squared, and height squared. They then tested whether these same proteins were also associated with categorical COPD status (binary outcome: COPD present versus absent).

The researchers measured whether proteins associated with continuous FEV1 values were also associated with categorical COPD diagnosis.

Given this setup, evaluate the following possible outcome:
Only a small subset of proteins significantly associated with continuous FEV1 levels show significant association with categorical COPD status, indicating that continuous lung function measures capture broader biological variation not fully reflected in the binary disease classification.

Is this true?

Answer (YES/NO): NO